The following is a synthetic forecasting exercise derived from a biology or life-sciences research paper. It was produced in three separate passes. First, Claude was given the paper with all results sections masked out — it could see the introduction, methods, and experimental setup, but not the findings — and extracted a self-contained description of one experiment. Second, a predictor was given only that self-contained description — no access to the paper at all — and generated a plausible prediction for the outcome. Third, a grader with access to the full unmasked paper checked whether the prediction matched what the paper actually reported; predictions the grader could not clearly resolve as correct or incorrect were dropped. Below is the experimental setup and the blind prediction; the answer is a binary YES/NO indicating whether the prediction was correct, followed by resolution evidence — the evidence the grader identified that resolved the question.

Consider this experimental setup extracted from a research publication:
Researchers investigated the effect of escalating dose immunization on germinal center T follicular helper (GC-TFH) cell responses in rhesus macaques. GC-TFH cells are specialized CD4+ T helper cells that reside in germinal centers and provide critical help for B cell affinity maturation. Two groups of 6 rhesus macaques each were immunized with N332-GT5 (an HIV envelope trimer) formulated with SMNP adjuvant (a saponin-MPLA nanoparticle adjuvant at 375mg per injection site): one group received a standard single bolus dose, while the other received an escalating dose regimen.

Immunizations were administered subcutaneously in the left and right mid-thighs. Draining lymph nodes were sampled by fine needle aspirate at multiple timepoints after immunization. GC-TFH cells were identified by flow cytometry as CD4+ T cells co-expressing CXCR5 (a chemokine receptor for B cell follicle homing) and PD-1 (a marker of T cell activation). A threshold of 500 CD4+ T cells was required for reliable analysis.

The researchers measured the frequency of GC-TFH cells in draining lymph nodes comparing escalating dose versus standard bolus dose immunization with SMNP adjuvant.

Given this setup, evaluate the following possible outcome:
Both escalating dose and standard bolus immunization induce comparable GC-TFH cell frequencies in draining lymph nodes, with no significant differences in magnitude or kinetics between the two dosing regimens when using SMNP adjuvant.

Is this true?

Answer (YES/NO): NO